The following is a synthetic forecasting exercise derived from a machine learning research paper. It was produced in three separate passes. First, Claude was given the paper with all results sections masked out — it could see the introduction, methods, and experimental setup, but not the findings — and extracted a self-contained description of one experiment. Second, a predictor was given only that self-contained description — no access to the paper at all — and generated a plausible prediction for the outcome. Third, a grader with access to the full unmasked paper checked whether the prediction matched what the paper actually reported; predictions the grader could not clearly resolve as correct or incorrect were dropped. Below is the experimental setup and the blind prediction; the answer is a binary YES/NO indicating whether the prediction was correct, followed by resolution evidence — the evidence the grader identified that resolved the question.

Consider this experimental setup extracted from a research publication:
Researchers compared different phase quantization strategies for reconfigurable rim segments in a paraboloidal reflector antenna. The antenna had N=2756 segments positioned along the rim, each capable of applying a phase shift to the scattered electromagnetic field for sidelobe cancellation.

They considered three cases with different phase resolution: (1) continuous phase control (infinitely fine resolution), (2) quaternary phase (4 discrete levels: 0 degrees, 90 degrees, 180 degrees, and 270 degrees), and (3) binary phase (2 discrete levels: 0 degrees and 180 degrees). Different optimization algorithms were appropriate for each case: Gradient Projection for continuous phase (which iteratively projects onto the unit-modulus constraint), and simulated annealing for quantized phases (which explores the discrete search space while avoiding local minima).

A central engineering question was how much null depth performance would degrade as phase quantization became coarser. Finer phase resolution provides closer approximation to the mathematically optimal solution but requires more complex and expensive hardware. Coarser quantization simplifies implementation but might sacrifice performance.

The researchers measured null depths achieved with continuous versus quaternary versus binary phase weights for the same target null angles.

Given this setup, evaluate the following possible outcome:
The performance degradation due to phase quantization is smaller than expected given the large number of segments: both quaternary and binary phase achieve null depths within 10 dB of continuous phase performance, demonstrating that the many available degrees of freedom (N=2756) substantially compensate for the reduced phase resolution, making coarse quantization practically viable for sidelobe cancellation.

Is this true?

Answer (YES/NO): NO